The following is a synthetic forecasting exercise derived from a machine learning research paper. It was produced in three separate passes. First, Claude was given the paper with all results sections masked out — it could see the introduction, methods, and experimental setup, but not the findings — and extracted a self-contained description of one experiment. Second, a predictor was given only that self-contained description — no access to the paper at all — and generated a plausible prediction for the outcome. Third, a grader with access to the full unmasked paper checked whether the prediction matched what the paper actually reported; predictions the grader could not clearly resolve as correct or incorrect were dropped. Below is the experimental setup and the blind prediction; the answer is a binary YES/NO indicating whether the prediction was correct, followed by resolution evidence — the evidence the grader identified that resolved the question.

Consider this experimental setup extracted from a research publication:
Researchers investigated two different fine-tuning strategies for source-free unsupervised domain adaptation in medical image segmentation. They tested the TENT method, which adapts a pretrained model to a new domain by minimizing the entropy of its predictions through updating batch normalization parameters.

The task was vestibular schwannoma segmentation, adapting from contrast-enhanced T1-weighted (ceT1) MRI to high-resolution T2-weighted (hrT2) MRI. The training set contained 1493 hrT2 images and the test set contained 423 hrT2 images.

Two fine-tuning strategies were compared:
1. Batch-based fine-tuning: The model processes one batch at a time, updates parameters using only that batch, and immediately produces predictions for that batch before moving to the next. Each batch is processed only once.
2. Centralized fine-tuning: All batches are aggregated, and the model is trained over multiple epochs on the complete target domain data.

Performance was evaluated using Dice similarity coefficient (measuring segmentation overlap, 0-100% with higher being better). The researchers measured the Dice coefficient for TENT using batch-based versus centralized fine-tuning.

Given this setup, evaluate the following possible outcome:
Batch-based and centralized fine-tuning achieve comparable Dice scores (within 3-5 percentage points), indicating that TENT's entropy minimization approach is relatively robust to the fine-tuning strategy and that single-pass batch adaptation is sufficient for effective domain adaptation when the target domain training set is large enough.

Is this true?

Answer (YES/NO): YES